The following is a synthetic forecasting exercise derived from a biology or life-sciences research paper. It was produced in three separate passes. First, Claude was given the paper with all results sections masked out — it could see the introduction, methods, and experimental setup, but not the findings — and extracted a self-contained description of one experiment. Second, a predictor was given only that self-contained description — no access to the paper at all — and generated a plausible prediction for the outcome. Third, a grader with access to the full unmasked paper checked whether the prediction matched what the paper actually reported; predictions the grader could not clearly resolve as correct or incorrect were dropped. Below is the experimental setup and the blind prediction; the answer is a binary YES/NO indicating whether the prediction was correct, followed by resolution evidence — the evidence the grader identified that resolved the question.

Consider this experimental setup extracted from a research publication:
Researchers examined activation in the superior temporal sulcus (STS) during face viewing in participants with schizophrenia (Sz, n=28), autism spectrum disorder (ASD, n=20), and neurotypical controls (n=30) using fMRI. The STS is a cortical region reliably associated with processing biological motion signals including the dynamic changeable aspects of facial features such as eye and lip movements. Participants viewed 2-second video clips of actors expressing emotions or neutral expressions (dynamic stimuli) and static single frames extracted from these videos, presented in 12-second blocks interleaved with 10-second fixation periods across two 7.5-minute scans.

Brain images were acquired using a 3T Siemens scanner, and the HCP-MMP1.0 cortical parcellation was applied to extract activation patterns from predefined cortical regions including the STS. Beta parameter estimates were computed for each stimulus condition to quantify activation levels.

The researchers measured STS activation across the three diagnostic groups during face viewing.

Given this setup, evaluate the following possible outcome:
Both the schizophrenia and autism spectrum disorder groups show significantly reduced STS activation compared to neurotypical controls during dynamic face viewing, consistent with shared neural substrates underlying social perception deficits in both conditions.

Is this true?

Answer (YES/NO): YES